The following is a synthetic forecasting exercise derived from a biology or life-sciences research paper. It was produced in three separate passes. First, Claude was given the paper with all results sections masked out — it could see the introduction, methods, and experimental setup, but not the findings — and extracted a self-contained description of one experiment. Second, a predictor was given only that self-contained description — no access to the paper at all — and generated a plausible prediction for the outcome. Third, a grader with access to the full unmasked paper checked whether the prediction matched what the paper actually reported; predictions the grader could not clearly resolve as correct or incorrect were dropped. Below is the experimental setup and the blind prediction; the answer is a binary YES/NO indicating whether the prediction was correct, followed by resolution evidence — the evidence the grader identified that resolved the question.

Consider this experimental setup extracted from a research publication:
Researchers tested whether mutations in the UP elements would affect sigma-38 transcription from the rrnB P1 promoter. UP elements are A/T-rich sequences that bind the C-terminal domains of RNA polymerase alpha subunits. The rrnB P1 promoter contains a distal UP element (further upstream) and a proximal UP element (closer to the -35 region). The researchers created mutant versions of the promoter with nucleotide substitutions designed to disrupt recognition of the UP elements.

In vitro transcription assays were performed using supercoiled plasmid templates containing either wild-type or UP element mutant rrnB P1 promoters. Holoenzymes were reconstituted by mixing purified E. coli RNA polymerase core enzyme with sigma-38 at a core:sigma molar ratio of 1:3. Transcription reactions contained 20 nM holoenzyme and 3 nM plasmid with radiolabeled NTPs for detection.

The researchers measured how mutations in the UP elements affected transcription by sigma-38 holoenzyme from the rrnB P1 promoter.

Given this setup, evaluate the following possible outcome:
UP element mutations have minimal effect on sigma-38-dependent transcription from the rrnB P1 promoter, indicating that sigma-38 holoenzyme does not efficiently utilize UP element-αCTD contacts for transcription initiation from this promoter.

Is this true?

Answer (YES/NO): NO